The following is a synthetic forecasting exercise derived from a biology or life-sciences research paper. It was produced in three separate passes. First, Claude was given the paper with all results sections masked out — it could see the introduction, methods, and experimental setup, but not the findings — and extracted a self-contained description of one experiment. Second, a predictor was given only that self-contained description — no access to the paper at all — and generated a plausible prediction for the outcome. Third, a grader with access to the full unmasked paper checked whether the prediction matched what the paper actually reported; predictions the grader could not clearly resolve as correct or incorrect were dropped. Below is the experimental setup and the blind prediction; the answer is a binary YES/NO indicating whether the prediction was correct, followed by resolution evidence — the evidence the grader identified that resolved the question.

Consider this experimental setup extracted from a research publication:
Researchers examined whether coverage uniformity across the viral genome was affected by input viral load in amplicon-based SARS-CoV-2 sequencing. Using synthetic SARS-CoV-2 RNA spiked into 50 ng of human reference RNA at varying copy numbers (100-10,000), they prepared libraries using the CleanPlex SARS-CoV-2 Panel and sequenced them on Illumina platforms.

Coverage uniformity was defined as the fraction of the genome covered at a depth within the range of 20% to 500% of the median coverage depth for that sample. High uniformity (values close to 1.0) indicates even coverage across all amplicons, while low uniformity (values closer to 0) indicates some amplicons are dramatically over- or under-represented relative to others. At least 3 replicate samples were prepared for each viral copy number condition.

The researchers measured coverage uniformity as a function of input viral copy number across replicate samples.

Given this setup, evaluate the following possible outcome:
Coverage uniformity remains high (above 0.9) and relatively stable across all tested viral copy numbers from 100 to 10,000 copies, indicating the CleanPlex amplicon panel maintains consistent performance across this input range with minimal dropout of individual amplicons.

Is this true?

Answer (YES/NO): NO